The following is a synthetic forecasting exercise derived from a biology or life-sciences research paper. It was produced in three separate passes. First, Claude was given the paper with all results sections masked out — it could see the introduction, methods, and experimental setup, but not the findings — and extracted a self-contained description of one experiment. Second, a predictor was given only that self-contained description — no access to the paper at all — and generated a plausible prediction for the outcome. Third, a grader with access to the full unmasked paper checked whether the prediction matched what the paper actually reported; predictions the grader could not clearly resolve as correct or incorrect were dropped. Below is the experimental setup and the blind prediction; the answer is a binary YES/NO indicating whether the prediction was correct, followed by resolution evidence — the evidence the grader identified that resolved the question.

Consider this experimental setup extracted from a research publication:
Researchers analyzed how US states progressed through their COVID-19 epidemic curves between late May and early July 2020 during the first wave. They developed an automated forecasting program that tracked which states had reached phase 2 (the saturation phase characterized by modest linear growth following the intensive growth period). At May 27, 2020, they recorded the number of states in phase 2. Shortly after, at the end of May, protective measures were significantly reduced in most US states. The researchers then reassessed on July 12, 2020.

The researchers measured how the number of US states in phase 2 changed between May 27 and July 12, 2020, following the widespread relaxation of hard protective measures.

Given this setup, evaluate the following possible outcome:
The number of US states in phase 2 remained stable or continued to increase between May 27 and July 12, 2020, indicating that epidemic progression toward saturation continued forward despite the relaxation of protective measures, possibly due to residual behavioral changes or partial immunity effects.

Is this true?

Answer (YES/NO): NO